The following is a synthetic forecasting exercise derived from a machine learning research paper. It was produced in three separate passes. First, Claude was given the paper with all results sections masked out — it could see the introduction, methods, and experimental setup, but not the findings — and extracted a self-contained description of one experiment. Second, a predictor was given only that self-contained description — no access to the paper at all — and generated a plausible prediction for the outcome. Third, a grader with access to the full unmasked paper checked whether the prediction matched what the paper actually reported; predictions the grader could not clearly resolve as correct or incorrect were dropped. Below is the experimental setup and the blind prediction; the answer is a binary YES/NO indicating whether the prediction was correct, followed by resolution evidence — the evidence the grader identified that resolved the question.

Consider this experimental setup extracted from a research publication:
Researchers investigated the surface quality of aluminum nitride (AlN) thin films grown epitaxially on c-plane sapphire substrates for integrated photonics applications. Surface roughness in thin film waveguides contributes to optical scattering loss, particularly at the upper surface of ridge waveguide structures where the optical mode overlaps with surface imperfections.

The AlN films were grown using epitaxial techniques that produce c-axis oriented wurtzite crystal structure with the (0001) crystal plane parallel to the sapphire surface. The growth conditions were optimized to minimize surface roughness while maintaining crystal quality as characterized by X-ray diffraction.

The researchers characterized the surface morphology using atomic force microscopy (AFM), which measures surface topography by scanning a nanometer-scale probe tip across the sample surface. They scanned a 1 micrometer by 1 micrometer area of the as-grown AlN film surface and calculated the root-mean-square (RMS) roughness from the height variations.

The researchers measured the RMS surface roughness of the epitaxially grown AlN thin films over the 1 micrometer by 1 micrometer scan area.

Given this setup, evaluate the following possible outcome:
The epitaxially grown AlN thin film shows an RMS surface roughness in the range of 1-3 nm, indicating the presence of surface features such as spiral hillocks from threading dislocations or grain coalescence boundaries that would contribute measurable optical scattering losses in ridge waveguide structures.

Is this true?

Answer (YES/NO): NO